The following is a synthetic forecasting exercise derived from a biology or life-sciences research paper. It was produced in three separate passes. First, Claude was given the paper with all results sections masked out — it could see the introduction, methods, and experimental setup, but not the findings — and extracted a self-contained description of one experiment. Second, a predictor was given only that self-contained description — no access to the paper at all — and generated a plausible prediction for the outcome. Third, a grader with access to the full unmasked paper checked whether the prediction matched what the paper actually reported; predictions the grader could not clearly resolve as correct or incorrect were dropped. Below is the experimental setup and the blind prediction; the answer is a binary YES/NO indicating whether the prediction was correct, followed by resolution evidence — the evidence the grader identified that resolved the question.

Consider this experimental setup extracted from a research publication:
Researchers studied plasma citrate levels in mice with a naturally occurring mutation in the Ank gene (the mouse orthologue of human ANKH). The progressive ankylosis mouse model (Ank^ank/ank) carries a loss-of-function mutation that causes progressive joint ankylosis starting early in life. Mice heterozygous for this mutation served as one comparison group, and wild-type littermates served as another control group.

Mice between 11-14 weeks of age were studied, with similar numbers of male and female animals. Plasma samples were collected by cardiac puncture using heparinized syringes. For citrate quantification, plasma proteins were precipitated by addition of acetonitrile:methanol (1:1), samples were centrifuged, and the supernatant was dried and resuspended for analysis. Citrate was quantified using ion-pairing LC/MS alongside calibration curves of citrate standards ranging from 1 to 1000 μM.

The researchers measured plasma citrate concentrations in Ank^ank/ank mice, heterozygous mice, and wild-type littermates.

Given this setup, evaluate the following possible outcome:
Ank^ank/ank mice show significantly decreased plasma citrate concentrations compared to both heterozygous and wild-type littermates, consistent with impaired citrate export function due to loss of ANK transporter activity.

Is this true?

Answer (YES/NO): YES